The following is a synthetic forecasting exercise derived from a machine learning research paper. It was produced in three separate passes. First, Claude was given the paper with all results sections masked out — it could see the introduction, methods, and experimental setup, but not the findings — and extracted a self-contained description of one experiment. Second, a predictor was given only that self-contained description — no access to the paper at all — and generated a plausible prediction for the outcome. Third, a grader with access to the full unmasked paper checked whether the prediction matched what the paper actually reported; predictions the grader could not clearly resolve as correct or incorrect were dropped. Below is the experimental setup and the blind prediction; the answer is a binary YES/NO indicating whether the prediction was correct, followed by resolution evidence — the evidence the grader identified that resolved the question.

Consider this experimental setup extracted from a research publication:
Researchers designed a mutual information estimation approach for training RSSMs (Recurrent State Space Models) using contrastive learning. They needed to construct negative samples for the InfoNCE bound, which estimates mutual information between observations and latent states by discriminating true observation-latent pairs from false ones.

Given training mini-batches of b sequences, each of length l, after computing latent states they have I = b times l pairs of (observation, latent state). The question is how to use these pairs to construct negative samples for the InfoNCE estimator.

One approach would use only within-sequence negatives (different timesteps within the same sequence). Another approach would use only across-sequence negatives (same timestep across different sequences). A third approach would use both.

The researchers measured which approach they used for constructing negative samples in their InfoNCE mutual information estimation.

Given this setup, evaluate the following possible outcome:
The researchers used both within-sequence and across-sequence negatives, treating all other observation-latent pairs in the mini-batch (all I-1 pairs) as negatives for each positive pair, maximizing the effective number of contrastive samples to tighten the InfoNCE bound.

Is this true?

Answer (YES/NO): YES